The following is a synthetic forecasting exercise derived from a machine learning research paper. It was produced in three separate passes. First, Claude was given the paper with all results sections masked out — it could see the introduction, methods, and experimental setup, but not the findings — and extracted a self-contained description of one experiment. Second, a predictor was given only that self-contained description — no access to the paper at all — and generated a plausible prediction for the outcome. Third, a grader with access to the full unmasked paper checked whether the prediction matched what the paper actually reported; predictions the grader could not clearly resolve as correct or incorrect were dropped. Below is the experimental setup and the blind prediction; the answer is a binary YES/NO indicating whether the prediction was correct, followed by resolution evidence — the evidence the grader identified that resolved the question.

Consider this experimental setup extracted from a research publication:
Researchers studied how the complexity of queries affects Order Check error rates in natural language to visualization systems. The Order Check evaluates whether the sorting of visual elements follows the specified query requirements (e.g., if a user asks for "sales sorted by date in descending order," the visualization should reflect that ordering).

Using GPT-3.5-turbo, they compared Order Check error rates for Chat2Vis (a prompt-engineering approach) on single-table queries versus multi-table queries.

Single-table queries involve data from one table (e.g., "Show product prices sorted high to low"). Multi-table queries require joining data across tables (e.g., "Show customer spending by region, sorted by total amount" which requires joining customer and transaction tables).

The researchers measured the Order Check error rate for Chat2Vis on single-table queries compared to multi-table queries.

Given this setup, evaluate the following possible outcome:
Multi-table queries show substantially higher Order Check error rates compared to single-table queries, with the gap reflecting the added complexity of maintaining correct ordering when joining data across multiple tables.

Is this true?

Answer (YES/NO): NO